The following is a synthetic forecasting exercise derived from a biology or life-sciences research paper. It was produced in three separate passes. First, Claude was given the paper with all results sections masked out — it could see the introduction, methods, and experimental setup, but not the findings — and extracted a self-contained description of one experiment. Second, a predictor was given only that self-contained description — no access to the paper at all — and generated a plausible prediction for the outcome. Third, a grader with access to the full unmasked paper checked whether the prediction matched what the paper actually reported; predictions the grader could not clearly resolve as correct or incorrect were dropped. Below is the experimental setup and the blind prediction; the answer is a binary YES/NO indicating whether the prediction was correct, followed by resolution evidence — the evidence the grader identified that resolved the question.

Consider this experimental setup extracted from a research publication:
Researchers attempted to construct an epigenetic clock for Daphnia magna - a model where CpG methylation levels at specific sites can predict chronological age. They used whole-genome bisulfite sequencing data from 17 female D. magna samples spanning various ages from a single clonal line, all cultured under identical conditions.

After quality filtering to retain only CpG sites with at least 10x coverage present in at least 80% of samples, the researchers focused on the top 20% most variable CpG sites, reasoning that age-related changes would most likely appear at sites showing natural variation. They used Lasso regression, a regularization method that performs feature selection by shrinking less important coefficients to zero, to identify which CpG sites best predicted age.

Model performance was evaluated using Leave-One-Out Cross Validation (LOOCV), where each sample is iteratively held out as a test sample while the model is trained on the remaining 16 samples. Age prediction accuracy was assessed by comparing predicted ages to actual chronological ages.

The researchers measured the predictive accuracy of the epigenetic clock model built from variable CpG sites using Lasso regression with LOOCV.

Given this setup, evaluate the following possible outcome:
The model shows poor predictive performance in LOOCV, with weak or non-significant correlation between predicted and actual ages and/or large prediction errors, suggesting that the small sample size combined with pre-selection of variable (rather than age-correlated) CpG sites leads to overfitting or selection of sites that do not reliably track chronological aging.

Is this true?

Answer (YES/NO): YES